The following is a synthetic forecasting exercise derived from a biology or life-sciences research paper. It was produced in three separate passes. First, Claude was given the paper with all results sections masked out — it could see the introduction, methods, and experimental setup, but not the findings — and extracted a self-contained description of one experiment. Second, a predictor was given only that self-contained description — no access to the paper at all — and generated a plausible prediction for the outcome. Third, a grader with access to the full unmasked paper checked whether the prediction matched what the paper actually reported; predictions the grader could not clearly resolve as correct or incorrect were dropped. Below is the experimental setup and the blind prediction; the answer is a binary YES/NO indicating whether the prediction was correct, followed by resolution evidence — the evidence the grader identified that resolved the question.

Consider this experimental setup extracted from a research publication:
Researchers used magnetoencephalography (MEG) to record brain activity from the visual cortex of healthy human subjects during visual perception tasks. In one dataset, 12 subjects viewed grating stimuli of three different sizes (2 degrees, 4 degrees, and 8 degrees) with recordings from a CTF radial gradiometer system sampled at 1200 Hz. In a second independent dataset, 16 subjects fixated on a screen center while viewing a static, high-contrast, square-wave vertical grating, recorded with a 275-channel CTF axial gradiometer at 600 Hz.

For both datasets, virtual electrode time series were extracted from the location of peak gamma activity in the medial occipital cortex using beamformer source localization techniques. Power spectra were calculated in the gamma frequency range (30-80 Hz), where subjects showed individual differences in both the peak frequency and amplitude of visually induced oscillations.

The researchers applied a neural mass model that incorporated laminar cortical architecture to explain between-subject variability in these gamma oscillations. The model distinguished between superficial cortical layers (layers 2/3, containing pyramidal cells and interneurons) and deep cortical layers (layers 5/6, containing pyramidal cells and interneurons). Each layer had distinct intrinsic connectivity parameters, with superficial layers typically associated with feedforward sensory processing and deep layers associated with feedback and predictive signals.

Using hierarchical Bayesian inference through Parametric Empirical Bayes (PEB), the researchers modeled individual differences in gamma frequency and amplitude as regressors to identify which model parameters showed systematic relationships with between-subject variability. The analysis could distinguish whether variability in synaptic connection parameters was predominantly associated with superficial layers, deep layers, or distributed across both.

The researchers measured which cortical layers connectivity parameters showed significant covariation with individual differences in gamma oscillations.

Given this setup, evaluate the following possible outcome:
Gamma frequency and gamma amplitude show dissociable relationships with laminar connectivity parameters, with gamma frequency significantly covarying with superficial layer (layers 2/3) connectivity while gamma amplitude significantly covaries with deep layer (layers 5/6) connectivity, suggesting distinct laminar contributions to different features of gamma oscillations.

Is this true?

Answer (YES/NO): NO